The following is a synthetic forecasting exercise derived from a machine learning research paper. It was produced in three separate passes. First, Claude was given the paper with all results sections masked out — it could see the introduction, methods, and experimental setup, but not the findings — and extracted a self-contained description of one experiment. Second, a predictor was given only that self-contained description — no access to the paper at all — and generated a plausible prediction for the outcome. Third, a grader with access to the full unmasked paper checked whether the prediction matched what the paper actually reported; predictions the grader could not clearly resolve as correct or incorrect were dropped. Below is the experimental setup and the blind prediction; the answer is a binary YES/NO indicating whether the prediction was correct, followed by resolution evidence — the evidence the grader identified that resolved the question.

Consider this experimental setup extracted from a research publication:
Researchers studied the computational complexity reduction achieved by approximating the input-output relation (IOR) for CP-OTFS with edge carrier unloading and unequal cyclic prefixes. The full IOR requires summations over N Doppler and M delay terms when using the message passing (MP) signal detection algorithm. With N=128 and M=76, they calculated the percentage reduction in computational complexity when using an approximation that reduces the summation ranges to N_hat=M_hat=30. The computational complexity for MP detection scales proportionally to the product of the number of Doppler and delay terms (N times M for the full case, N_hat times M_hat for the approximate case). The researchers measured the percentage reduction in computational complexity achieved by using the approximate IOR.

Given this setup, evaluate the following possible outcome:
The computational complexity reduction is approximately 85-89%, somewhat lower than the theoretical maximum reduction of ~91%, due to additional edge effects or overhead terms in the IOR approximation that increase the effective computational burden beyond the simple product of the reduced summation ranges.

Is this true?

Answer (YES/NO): NO